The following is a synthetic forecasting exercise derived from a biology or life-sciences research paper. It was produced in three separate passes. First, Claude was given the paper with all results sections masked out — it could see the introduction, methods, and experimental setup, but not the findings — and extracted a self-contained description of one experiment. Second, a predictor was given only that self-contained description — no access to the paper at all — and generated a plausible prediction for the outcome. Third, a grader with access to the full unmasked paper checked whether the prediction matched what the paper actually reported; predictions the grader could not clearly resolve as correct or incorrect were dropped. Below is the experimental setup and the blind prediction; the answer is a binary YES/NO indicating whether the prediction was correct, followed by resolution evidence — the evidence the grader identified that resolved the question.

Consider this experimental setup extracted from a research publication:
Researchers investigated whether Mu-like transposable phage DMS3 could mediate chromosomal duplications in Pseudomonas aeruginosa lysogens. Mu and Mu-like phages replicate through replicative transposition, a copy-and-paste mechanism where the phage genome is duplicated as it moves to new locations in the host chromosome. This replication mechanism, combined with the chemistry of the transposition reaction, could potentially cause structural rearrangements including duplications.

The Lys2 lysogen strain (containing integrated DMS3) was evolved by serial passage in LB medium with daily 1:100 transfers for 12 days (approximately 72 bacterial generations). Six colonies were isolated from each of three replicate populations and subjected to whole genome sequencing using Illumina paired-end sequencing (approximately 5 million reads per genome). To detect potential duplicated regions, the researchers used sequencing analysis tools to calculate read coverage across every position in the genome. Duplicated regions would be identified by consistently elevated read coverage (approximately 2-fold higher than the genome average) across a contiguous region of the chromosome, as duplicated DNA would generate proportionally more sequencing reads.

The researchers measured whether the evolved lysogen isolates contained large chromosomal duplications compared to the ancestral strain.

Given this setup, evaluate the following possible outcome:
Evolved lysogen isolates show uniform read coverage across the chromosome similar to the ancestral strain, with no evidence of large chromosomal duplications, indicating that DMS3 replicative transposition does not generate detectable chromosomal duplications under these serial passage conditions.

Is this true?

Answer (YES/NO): NO